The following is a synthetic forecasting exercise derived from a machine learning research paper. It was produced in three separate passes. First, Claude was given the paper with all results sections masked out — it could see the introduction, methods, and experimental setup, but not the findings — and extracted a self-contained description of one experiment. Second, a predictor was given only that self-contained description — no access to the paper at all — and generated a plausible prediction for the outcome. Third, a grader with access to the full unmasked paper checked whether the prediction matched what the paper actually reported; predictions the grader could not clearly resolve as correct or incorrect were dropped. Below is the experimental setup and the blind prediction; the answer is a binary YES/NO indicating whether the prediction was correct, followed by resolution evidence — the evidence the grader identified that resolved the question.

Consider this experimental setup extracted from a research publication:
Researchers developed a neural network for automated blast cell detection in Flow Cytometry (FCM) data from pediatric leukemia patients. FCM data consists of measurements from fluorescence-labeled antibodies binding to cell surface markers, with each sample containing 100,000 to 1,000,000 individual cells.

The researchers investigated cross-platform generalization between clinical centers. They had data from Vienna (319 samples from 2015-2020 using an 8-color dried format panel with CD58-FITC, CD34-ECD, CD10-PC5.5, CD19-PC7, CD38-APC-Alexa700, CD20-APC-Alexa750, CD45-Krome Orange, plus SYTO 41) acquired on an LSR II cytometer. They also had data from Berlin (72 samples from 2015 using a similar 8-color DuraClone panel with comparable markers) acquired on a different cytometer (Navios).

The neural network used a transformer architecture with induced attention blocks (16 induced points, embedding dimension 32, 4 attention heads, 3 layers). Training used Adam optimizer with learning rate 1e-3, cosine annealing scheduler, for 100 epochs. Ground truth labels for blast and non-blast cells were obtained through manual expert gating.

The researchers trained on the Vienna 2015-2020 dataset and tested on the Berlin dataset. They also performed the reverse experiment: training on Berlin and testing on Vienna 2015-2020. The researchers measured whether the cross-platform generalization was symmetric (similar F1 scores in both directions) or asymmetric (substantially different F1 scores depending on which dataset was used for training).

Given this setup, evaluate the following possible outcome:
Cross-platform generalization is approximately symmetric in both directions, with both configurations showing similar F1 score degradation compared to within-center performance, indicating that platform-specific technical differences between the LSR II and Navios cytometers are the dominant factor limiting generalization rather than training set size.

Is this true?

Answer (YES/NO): NO